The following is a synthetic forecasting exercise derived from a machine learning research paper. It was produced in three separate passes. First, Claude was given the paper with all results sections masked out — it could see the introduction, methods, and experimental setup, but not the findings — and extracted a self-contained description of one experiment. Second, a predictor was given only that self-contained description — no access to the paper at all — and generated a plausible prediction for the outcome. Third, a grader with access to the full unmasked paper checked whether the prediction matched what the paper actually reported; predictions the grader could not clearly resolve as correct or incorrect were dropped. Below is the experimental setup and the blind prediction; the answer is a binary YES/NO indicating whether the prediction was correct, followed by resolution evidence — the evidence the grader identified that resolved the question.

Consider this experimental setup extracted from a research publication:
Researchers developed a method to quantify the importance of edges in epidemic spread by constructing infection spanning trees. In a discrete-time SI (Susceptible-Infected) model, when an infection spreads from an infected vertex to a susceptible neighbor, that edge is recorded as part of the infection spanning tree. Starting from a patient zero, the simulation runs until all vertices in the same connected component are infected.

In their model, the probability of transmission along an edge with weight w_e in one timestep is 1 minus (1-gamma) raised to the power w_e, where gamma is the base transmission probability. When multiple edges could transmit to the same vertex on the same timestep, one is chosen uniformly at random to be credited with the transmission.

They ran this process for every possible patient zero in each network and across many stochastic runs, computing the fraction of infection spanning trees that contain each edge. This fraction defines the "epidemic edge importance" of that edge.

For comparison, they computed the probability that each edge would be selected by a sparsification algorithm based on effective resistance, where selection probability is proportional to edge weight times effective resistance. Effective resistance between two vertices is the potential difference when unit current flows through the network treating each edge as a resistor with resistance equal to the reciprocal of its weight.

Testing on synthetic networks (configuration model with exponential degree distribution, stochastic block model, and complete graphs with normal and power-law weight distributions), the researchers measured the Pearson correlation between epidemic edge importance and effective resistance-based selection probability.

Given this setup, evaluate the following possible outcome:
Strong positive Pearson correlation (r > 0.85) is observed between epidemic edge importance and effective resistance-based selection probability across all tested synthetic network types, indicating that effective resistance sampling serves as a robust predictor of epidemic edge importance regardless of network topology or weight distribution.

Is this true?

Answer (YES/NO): NO